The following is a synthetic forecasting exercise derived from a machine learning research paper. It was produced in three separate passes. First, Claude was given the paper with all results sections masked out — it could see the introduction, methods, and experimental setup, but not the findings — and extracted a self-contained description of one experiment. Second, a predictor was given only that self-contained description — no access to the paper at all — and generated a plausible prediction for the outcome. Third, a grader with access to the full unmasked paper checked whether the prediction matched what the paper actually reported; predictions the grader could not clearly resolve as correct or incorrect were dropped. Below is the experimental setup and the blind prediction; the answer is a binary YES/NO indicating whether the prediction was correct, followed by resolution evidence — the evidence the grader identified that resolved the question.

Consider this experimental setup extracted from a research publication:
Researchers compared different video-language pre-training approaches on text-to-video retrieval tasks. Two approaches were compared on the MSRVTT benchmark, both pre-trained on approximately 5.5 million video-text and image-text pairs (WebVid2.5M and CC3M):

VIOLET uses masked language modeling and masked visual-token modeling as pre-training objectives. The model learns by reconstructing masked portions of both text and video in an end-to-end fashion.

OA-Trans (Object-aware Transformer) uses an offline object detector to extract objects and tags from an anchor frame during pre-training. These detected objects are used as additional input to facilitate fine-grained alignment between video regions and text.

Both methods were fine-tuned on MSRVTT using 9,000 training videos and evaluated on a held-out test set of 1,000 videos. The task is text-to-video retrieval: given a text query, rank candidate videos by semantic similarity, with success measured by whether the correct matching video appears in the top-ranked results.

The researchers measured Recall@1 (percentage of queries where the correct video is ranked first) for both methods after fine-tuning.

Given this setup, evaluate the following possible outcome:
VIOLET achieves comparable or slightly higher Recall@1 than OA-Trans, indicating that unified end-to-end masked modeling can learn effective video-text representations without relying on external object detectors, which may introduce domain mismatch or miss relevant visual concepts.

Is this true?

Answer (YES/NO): NO